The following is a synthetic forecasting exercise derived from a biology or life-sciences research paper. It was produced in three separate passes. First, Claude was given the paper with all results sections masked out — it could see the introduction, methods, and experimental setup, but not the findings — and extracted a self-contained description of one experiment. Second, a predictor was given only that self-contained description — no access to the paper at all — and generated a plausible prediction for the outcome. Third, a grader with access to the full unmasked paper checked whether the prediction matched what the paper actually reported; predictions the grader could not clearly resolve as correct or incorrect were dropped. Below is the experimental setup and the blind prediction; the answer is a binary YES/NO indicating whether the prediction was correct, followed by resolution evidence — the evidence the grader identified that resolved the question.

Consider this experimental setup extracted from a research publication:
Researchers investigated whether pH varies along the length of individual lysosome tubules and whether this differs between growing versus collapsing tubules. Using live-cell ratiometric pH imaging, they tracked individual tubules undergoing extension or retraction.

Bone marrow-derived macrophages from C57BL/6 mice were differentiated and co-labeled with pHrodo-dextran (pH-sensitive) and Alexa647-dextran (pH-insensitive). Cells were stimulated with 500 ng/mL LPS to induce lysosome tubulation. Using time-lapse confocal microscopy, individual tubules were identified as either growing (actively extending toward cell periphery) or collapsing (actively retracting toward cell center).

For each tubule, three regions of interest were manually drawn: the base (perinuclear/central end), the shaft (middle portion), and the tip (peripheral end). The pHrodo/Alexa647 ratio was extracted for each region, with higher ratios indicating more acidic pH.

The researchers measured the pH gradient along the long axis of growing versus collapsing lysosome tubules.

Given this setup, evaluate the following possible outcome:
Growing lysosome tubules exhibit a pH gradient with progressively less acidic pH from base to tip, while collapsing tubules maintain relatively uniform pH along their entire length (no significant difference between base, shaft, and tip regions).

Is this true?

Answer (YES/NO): NO